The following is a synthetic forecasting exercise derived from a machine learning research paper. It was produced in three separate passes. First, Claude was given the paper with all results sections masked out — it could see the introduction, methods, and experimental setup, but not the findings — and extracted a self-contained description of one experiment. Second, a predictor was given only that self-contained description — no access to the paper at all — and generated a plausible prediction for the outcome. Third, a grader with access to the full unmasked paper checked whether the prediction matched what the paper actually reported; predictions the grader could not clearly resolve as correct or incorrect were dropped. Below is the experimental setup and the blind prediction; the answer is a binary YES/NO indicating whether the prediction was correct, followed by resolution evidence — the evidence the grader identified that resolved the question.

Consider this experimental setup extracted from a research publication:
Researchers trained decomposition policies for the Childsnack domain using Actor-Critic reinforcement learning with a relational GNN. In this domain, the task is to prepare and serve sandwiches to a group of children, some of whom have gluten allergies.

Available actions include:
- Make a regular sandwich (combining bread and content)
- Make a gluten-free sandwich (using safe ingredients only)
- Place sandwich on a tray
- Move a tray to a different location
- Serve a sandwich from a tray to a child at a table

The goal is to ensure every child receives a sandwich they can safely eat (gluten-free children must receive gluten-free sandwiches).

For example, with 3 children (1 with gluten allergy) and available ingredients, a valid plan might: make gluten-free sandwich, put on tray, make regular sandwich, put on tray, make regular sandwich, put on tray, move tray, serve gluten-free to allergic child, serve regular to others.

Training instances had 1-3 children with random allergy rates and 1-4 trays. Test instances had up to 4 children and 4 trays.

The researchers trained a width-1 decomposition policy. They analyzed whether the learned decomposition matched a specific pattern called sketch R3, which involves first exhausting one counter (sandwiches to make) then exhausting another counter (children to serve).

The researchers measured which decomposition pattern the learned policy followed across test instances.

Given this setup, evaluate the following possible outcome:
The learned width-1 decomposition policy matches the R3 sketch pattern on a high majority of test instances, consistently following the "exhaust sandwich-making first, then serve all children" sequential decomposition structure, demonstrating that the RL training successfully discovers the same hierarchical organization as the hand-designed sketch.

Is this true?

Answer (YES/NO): YES